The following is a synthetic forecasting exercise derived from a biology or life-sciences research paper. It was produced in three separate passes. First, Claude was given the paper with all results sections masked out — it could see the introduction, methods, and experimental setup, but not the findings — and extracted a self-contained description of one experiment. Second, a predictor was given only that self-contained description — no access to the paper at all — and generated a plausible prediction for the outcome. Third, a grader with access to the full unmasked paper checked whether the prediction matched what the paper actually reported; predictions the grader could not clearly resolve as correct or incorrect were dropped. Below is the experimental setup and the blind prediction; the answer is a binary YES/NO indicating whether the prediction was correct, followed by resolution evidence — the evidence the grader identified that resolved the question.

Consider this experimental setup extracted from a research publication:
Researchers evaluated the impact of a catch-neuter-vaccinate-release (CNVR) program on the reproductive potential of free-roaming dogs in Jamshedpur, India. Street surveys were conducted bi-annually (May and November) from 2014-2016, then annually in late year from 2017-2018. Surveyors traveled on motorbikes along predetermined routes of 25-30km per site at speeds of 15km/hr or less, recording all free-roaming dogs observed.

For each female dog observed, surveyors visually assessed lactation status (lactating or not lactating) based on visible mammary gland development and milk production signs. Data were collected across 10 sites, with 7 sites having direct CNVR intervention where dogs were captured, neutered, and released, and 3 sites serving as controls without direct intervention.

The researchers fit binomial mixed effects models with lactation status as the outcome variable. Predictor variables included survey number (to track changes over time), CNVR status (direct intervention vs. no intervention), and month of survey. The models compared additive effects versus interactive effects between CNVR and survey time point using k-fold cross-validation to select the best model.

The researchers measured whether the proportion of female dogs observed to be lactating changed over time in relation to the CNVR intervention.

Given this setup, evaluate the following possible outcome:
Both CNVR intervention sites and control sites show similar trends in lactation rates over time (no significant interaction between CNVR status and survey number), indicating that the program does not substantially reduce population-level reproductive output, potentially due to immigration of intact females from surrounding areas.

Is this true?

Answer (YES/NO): NO